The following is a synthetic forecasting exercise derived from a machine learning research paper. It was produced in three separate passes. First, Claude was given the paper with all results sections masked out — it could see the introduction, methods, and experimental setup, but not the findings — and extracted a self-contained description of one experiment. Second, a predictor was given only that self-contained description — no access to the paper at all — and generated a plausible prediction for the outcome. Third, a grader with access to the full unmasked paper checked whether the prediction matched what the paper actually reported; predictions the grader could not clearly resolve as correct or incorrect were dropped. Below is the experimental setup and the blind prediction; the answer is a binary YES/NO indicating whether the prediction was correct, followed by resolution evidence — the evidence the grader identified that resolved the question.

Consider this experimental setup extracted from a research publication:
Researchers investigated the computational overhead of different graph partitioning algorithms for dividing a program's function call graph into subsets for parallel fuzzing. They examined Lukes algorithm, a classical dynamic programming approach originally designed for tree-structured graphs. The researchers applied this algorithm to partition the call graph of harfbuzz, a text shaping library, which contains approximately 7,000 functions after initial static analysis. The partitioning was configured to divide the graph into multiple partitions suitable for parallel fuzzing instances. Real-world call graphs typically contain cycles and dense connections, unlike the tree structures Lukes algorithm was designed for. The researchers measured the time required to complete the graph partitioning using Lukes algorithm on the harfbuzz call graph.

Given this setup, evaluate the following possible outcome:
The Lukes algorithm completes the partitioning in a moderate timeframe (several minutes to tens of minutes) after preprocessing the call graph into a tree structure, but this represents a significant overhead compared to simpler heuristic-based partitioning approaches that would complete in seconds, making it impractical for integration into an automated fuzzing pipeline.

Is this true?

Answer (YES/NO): NO